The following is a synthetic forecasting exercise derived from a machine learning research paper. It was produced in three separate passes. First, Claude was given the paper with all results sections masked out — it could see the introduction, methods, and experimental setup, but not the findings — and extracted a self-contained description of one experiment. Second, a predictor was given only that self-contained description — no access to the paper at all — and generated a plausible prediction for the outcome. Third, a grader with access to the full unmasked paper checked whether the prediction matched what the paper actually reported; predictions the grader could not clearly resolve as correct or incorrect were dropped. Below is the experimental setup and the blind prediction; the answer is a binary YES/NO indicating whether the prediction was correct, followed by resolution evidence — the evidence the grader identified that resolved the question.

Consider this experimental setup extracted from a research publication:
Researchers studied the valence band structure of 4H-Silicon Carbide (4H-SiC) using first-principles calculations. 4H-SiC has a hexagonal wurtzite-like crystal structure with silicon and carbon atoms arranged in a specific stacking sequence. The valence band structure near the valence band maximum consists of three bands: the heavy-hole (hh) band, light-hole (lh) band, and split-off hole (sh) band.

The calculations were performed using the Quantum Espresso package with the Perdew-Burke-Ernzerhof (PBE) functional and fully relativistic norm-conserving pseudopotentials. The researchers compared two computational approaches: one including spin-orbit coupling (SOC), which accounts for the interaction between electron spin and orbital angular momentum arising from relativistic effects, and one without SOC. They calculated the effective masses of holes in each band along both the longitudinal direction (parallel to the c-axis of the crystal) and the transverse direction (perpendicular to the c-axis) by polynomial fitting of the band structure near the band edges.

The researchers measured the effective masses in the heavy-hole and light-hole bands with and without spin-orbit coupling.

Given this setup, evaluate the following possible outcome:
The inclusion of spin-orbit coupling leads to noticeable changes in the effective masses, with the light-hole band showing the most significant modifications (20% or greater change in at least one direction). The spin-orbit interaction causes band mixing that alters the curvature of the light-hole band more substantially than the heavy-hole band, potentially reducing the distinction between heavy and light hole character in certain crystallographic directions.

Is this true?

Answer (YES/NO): NO